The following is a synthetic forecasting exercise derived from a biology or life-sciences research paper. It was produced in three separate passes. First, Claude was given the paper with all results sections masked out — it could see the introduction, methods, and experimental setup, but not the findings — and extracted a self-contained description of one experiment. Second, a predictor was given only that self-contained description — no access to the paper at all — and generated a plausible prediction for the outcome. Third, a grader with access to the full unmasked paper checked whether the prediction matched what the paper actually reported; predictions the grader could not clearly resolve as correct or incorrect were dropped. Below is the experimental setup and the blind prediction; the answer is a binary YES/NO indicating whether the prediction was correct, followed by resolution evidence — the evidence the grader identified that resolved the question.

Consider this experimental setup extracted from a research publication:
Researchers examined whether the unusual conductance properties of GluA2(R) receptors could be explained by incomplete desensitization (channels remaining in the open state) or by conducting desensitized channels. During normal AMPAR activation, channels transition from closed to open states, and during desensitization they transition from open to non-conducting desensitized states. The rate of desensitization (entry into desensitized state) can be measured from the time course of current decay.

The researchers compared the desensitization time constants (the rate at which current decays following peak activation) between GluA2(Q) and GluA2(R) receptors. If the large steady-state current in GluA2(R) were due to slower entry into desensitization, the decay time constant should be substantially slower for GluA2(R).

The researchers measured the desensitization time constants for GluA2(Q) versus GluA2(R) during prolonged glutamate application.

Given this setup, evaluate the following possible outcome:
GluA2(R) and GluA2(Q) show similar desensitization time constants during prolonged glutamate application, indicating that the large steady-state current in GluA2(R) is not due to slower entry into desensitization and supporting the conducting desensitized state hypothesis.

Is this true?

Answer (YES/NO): NO